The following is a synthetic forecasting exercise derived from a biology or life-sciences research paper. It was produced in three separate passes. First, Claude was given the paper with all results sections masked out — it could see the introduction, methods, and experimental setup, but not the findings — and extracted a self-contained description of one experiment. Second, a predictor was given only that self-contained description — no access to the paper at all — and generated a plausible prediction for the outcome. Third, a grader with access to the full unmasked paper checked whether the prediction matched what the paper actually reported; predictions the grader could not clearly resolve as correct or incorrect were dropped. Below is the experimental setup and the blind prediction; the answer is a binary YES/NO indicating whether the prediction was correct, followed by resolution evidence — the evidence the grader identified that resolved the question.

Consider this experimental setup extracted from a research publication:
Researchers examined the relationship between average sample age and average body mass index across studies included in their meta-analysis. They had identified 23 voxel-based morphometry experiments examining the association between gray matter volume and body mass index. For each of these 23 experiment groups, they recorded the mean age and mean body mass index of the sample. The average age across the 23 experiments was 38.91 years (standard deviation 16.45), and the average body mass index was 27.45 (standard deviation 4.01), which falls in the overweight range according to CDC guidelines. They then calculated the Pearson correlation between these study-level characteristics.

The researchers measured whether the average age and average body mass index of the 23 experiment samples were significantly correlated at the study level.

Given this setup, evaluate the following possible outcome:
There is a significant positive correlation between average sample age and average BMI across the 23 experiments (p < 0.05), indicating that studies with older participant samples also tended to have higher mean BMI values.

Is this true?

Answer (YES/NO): NO